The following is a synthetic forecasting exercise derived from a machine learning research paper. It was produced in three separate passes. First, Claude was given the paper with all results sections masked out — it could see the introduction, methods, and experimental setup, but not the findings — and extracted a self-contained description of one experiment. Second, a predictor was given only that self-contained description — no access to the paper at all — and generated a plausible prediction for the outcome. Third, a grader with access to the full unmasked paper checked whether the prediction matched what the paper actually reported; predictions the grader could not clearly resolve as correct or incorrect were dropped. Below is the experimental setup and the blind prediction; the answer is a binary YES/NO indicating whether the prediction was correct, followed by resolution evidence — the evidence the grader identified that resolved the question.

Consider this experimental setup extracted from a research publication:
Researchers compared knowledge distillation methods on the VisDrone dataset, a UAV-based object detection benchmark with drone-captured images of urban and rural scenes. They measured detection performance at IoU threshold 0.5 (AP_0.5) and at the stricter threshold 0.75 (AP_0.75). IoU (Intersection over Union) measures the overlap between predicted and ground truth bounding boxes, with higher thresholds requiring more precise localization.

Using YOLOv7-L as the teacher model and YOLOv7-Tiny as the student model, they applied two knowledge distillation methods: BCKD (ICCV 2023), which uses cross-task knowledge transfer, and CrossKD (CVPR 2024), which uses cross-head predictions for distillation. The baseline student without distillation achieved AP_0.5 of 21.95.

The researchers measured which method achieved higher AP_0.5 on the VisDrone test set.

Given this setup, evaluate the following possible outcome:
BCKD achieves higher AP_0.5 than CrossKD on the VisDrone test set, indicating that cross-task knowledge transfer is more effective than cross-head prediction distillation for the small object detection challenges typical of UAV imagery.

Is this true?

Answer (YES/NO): YES